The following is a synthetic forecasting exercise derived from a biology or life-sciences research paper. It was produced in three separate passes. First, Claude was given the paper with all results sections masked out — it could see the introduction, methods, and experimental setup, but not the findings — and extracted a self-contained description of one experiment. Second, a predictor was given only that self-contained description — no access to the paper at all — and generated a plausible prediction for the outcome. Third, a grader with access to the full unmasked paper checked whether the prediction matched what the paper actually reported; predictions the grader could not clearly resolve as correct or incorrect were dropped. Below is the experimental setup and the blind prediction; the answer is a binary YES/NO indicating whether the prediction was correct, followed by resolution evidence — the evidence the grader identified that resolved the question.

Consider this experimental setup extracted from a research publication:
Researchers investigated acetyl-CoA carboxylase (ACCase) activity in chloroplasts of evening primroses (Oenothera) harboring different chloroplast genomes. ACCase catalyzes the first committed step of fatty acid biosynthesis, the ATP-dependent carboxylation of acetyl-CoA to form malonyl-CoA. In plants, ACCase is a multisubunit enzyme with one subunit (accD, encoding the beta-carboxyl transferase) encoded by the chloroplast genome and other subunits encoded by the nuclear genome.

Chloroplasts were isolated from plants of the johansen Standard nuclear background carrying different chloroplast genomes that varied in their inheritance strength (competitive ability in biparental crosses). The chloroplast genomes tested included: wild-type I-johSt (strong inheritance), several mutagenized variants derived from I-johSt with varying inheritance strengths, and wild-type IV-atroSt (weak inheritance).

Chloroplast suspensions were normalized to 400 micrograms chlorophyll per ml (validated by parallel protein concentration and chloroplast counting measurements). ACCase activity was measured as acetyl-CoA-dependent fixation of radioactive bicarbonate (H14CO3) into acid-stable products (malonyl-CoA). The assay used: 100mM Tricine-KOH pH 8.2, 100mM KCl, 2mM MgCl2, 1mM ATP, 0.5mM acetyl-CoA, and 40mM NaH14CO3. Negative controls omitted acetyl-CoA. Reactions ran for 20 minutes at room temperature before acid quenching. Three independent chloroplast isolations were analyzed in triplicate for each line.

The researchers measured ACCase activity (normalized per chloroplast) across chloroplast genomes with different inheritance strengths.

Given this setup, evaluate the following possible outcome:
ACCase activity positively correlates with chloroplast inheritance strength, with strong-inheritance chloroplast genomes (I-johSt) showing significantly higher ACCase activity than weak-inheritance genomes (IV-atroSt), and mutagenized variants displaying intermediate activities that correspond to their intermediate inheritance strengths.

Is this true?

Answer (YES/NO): NO